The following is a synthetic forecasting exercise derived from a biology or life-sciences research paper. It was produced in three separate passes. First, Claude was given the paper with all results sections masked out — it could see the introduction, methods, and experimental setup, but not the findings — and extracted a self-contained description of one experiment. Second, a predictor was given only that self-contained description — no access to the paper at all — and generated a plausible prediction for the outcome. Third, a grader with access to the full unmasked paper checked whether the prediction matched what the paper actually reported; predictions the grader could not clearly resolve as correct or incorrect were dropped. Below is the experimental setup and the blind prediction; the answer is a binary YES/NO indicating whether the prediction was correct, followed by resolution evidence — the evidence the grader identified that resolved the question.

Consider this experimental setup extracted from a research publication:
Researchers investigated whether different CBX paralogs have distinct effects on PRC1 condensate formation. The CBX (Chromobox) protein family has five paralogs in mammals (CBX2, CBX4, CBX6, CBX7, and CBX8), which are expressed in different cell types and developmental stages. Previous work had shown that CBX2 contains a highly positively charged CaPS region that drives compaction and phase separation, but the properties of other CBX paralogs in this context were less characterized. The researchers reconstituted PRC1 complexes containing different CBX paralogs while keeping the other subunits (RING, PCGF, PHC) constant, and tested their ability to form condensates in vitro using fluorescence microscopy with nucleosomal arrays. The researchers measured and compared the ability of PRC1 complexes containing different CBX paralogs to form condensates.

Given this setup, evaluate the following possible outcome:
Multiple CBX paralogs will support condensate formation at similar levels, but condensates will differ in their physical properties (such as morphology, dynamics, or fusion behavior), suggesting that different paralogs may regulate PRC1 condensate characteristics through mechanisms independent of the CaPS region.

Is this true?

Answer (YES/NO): NO